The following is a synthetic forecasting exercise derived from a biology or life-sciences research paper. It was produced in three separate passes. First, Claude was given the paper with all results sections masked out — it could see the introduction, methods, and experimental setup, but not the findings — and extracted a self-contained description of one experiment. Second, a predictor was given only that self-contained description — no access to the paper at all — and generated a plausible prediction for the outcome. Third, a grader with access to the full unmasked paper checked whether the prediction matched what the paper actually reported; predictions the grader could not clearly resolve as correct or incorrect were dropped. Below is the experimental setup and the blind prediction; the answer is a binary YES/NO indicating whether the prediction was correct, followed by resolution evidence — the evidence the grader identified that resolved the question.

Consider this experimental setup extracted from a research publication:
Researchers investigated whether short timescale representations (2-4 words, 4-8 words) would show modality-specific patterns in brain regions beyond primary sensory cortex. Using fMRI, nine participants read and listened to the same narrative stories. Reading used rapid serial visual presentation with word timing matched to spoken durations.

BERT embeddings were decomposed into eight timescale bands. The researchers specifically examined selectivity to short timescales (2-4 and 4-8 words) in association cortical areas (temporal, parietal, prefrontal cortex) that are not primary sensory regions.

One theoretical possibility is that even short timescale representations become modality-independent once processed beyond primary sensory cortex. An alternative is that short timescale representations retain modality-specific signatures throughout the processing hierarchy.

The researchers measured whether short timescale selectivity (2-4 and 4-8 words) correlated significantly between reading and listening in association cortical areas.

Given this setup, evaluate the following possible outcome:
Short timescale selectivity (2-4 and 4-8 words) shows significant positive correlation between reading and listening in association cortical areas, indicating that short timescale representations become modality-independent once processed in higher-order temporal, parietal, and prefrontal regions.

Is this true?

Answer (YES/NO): YES